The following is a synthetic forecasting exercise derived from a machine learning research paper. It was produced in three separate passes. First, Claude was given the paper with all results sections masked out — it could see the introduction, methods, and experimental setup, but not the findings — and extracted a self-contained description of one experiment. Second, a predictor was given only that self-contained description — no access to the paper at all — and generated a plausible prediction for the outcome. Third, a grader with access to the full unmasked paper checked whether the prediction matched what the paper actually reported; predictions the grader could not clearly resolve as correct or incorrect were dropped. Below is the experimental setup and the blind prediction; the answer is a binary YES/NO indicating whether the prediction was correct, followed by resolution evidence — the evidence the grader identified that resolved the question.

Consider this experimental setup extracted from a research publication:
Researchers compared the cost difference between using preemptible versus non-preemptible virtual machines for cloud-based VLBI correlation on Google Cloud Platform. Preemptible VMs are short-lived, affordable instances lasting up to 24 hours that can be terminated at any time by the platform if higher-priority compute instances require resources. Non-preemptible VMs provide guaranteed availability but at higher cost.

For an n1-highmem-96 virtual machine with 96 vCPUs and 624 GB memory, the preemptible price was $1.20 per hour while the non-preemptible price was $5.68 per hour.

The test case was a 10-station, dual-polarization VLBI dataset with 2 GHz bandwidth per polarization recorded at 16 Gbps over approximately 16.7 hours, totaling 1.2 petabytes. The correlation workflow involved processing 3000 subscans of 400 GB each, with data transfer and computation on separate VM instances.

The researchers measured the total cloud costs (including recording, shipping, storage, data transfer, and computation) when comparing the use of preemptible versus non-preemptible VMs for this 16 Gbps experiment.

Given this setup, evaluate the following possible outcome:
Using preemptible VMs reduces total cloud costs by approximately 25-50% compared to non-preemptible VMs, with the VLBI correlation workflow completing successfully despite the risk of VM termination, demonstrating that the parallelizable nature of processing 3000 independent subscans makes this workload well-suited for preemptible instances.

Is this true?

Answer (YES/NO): YES